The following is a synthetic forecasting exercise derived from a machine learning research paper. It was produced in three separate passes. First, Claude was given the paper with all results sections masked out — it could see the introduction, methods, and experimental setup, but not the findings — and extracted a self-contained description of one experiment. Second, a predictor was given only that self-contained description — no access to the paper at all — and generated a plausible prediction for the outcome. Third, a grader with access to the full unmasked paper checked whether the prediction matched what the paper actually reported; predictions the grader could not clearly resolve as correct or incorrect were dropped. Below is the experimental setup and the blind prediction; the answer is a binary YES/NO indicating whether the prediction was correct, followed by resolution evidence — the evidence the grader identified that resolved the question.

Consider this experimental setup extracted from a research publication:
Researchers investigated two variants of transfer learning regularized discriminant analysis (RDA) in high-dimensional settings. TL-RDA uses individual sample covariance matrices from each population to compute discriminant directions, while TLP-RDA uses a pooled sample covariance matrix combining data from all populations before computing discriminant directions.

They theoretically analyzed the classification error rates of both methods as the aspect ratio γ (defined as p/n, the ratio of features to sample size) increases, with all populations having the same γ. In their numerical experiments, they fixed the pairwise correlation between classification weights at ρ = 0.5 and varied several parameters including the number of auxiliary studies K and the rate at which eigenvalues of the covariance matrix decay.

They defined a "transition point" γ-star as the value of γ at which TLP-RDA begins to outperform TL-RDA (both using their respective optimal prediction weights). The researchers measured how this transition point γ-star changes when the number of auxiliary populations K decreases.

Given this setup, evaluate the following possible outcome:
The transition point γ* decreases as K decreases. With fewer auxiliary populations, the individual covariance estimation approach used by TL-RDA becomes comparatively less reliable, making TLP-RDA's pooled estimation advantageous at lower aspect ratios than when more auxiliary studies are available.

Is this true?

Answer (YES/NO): YES